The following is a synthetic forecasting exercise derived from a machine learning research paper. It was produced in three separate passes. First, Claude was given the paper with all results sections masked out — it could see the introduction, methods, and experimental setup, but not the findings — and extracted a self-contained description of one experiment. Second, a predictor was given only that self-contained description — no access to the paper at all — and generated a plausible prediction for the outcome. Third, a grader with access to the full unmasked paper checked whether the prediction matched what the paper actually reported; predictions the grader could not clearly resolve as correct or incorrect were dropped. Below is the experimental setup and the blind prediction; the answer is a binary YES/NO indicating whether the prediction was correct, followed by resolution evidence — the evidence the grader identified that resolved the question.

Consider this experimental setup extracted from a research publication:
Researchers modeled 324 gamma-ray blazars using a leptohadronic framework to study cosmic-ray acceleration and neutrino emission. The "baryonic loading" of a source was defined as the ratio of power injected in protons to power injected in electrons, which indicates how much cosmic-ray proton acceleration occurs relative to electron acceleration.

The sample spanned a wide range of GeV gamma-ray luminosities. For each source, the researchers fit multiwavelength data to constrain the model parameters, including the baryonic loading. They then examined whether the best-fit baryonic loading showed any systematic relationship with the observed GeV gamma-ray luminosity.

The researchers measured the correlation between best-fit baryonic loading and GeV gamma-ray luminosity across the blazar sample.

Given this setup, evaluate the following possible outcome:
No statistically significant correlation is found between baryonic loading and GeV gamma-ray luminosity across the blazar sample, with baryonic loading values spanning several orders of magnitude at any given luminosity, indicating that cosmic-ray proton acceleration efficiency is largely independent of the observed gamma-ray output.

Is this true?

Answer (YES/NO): NO